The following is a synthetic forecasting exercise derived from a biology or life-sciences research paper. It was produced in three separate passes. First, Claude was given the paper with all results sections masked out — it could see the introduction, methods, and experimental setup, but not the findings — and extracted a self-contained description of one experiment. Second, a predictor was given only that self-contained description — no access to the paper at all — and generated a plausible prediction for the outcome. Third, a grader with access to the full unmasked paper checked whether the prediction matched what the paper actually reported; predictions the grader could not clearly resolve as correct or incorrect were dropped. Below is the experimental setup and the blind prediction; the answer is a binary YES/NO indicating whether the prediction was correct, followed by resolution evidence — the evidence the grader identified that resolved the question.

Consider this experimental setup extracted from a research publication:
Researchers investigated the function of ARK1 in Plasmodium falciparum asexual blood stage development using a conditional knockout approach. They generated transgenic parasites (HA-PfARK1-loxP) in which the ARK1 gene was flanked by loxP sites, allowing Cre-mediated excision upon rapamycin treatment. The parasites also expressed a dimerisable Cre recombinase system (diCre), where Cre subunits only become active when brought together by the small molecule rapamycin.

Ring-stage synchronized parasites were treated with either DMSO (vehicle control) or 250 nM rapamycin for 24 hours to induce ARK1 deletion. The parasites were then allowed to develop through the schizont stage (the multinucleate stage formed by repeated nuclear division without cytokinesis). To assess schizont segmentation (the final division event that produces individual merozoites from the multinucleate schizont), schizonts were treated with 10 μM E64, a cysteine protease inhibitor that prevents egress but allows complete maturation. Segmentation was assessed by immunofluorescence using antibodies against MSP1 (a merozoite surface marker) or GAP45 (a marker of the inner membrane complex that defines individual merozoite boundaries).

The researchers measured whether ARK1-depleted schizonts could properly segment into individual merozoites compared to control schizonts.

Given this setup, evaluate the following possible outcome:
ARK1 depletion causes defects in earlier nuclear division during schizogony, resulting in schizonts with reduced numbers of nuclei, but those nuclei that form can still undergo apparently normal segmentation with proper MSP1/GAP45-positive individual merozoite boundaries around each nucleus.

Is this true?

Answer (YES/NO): NO